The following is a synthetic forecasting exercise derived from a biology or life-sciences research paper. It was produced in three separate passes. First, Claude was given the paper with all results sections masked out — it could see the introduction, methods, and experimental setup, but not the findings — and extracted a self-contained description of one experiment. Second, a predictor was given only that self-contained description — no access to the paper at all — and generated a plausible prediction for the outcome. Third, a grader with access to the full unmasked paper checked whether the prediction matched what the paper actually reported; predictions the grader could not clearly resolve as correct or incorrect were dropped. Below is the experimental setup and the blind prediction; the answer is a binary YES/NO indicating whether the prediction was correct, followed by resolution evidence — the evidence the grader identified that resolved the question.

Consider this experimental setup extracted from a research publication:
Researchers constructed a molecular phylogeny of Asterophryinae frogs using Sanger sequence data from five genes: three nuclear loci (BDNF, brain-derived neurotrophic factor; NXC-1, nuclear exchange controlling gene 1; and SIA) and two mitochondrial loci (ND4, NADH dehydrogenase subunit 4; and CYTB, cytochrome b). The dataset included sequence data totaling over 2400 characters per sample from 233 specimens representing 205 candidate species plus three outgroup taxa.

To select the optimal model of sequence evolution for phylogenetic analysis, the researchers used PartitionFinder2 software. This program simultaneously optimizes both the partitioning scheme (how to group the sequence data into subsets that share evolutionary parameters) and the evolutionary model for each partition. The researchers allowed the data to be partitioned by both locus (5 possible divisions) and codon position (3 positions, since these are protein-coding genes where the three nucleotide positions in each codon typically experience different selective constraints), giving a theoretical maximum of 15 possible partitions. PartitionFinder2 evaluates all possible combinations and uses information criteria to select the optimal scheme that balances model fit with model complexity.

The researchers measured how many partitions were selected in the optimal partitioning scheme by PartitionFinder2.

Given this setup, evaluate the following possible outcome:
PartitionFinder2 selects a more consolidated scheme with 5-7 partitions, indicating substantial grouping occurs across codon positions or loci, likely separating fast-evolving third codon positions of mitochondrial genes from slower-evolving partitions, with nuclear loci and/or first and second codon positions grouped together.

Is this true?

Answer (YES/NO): NO